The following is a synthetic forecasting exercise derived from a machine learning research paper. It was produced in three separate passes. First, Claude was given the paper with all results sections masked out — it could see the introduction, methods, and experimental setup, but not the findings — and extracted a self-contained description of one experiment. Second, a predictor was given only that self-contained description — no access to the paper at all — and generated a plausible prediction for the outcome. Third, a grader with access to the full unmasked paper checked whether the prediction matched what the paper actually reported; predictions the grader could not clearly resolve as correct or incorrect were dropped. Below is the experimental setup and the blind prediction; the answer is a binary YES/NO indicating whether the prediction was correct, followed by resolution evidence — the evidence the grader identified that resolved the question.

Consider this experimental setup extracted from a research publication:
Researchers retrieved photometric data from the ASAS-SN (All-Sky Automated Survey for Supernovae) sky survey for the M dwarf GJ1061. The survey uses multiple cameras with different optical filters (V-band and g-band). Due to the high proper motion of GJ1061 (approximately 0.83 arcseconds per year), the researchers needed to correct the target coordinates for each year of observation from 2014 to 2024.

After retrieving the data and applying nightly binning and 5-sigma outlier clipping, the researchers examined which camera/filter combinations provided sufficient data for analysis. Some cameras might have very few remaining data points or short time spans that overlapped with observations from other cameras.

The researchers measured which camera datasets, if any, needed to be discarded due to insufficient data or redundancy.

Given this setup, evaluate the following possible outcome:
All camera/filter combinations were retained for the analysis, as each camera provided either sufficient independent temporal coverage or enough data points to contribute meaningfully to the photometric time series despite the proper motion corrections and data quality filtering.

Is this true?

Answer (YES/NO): NO